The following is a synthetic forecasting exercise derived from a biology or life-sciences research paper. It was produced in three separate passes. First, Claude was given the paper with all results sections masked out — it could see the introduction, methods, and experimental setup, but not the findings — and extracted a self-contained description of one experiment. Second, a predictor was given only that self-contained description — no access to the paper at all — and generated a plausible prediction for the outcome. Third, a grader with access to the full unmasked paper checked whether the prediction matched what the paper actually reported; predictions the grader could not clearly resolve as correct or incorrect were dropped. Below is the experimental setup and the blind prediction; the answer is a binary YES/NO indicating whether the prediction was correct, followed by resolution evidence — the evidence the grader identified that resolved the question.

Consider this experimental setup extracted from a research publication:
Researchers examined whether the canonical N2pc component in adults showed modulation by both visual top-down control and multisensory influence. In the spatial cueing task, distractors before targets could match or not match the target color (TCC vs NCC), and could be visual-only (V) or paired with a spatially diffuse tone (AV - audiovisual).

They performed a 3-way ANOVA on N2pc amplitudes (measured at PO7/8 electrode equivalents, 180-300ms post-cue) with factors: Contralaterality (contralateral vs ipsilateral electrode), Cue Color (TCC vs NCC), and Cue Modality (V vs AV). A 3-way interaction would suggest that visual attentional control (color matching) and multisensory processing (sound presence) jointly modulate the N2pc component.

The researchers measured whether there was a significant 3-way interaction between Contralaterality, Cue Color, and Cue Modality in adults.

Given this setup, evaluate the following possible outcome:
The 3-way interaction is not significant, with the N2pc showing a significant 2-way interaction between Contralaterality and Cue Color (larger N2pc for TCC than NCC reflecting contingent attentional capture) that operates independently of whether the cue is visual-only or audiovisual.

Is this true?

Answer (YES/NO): NO